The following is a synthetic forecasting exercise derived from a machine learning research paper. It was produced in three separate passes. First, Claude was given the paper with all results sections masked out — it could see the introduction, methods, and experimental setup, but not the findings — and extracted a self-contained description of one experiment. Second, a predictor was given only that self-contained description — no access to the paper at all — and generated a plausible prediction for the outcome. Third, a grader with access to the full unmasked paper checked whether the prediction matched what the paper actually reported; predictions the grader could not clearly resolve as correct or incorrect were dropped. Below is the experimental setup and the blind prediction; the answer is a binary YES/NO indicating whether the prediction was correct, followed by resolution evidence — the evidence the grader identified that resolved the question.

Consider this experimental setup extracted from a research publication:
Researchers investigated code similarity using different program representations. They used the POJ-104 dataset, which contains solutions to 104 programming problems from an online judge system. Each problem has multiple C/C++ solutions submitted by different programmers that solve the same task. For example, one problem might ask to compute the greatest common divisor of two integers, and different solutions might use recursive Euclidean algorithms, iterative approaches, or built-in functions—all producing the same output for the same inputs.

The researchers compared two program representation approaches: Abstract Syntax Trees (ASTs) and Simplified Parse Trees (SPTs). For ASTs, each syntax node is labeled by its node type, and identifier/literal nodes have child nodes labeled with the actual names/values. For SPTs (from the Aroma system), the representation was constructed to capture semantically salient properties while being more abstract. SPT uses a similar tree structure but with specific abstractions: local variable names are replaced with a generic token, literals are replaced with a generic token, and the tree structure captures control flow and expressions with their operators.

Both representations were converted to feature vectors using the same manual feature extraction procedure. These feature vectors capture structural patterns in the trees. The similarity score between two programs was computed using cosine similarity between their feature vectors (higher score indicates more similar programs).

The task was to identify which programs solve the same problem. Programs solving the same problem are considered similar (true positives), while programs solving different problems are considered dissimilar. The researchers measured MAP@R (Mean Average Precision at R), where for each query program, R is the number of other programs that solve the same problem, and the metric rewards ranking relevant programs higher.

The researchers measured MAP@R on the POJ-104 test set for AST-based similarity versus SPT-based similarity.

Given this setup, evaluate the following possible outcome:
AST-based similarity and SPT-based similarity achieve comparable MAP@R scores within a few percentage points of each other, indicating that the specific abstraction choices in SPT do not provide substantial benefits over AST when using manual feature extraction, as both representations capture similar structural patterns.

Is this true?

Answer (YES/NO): NO